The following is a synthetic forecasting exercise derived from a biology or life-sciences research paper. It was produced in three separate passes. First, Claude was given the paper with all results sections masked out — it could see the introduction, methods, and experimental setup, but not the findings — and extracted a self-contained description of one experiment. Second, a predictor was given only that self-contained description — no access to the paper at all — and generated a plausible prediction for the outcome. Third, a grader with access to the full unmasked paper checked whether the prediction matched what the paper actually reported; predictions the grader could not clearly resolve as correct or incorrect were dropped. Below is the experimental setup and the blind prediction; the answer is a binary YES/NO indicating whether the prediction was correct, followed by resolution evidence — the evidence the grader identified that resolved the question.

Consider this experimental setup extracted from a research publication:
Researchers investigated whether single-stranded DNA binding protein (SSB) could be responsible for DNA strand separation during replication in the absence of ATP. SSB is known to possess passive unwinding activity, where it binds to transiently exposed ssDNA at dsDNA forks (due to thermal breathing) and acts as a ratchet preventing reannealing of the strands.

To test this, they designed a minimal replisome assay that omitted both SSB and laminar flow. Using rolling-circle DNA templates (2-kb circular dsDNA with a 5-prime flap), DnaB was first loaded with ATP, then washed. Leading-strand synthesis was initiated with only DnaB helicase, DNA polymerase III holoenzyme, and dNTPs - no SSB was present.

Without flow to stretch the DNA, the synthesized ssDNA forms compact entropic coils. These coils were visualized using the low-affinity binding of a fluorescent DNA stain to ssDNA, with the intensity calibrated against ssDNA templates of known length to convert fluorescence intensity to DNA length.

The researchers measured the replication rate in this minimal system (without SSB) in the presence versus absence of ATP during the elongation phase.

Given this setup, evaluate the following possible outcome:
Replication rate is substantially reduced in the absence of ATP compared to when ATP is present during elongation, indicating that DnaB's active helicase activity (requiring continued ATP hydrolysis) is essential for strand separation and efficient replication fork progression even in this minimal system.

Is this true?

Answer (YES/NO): NO